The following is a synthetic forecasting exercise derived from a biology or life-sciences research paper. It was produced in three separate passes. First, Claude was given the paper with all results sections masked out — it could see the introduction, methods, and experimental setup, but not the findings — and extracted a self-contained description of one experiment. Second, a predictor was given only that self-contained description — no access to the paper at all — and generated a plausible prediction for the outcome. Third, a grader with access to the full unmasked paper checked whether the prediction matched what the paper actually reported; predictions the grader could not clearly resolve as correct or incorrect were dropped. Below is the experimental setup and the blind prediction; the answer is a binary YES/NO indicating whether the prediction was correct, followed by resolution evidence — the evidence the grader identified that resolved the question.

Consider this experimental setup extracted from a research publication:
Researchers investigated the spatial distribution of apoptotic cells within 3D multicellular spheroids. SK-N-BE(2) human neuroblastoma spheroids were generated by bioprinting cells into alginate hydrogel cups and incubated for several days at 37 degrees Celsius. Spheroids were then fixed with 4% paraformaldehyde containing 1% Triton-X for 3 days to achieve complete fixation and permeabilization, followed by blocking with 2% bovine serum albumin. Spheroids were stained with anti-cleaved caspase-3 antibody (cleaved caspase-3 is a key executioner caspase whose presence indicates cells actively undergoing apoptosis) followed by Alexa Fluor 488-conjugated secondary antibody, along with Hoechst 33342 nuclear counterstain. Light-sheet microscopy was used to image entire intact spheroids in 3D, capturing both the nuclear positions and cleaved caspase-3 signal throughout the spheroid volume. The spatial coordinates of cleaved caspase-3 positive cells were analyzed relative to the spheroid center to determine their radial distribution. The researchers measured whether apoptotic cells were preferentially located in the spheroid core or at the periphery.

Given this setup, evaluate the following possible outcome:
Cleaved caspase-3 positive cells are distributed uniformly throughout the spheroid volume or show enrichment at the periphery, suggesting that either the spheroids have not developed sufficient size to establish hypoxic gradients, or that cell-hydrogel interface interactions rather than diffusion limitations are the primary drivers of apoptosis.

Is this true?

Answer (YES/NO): NO